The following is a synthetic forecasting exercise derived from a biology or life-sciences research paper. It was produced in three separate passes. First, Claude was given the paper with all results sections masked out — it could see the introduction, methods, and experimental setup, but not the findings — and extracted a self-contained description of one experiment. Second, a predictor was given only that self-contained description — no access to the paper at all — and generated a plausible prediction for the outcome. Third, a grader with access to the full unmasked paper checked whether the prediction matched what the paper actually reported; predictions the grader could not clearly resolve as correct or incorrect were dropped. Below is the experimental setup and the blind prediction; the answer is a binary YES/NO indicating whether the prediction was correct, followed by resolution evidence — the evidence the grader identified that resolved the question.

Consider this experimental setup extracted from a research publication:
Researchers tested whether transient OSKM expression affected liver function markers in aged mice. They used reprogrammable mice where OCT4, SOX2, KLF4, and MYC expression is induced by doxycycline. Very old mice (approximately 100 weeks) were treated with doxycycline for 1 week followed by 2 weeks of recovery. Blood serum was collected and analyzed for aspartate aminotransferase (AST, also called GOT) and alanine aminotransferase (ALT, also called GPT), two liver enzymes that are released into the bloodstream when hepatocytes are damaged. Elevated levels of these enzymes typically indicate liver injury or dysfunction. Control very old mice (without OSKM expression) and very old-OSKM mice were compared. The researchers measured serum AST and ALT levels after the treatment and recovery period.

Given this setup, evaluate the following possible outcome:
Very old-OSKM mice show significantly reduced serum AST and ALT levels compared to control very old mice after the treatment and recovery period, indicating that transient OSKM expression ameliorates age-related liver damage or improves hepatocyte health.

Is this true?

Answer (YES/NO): YES